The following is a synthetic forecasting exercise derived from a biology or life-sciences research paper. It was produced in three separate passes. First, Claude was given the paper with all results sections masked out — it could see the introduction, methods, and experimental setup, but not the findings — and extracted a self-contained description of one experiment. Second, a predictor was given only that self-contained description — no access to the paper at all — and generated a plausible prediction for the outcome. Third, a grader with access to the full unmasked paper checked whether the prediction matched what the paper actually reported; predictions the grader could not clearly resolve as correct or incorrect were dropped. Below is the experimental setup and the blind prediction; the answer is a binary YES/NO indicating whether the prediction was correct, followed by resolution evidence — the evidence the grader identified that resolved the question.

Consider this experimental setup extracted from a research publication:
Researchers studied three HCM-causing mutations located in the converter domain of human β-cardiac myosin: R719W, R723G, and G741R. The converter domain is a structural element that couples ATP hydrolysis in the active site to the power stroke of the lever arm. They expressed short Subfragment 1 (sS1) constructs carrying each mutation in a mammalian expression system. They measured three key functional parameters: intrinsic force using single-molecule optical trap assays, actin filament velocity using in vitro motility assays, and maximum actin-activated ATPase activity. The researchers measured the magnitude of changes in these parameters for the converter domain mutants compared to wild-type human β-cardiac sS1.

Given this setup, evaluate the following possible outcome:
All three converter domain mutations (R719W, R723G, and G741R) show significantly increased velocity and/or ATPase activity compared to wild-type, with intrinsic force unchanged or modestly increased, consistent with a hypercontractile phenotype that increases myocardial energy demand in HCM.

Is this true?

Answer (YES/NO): NO